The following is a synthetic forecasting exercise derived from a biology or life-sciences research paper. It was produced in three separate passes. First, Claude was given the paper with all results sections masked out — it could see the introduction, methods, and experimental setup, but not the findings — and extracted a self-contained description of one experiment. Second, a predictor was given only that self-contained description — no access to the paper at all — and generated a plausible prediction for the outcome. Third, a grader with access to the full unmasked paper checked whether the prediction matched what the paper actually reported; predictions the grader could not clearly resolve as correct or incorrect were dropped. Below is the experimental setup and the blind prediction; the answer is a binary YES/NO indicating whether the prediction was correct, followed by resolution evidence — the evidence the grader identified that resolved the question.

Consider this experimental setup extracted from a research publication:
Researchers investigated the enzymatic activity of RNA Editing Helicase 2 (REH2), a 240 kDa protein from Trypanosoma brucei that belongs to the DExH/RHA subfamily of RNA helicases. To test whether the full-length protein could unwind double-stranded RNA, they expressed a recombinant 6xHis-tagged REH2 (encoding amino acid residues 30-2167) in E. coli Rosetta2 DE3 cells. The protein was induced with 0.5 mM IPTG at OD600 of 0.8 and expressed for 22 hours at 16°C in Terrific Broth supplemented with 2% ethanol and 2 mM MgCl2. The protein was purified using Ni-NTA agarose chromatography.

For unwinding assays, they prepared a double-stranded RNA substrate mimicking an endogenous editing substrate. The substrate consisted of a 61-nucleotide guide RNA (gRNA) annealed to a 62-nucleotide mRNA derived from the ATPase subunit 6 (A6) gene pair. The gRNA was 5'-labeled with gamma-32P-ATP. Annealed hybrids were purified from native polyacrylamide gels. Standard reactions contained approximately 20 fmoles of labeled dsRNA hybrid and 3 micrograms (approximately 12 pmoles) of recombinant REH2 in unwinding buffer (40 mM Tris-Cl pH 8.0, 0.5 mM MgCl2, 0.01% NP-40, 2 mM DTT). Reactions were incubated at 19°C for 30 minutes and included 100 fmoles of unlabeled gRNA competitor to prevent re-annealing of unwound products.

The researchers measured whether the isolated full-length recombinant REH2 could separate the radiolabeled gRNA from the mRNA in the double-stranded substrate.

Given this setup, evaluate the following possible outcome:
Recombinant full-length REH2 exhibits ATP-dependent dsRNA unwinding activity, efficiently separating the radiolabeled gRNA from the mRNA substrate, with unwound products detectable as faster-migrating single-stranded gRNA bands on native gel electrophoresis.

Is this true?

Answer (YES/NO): YES